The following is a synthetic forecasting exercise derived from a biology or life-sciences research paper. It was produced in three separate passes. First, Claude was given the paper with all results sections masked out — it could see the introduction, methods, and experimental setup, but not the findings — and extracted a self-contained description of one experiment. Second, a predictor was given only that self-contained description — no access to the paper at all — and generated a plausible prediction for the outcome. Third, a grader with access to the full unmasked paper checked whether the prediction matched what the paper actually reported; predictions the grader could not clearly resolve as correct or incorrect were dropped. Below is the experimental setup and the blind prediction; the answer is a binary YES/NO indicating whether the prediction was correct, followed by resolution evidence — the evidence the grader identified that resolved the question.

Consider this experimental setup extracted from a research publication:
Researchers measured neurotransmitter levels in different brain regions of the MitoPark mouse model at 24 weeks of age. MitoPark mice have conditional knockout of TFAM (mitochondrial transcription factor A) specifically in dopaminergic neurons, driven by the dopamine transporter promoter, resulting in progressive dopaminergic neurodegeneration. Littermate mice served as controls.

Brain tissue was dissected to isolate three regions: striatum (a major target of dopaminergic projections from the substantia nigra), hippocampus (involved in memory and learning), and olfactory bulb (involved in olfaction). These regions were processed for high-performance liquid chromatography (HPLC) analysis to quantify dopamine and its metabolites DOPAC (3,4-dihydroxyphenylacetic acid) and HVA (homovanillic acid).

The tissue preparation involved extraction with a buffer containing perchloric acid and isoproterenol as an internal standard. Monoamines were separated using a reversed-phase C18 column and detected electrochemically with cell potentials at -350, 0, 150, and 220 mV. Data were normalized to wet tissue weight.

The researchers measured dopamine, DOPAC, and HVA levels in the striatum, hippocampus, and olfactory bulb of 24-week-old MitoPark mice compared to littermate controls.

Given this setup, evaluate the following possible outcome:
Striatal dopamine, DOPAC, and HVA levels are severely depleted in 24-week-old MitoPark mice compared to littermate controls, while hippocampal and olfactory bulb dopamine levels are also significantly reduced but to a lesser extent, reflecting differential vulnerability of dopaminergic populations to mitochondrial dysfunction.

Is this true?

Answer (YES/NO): NO